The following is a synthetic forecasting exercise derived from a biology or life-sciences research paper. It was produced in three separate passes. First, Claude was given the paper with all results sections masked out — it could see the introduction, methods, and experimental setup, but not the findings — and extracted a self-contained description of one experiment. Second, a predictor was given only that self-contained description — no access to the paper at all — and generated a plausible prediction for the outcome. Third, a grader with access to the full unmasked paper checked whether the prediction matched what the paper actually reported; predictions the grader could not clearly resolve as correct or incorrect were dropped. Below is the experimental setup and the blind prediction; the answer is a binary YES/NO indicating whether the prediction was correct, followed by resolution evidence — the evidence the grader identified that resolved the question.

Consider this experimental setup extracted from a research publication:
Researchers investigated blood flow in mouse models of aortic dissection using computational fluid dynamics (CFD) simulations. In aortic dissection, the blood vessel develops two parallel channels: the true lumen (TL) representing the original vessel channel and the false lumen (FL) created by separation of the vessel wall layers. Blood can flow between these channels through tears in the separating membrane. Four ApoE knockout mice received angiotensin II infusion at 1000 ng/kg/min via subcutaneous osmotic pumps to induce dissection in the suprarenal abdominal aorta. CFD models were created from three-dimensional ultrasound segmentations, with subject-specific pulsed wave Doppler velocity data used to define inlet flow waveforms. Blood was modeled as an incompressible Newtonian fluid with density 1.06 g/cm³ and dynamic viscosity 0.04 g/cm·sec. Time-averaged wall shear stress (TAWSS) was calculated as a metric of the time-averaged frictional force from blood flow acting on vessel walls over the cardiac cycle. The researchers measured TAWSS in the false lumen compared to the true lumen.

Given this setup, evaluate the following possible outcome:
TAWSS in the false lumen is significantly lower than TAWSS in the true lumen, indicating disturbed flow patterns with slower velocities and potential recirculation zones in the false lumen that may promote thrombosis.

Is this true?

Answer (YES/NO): YES